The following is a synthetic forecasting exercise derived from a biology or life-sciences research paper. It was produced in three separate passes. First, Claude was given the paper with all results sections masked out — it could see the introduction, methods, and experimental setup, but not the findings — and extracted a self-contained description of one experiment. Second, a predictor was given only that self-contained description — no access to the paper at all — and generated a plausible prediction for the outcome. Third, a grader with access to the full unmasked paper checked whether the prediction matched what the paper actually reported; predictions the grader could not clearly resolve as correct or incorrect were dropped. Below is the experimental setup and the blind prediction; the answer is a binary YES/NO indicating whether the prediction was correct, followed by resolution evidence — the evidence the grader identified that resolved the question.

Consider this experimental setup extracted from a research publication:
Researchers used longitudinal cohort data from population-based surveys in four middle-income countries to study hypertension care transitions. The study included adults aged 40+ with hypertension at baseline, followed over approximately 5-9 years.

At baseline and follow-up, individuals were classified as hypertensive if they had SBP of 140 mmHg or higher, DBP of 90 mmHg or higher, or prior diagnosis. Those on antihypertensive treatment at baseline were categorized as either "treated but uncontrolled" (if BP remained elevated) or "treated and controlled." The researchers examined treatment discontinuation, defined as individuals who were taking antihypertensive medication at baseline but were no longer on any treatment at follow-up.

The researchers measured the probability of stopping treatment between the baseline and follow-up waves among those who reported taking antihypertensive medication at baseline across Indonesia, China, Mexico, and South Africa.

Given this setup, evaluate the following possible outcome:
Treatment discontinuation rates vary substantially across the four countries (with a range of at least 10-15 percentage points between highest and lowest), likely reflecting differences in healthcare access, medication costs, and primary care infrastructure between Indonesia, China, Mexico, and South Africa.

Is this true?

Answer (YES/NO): YES